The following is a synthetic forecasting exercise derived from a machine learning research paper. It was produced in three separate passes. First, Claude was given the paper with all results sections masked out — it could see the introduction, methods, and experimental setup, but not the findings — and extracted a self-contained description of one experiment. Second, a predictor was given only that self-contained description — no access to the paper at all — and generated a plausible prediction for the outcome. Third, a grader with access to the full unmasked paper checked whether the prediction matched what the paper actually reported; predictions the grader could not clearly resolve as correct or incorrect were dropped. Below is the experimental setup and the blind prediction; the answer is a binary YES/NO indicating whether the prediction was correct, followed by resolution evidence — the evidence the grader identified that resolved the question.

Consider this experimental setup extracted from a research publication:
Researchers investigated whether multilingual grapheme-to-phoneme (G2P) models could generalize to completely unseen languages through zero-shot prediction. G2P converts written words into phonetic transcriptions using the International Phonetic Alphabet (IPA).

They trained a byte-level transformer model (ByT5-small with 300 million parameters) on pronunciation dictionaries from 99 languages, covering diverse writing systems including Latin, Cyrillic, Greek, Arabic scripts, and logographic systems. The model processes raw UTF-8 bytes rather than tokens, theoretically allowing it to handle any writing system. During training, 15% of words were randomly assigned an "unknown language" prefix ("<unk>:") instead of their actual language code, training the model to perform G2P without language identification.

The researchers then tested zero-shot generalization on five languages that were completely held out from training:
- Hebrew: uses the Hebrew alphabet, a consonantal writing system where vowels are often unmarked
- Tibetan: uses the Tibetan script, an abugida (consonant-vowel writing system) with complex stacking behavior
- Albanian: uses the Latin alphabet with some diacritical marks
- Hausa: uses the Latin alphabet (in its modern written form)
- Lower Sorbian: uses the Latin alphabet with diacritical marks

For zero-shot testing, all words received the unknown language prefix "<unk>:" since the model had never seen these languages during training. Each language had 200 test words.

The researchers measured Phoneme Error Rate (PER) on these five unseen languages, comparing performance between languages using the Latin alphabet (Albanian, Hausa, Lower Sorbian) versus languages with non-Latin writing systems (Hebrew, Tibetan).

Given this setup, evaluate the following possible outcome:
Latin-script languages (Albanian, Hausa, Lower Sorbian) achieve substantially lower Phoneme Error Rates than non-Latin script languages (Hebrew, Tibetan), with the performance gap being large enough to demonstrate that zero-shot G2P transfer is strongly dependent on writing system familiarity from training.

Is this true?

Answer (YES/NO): YES